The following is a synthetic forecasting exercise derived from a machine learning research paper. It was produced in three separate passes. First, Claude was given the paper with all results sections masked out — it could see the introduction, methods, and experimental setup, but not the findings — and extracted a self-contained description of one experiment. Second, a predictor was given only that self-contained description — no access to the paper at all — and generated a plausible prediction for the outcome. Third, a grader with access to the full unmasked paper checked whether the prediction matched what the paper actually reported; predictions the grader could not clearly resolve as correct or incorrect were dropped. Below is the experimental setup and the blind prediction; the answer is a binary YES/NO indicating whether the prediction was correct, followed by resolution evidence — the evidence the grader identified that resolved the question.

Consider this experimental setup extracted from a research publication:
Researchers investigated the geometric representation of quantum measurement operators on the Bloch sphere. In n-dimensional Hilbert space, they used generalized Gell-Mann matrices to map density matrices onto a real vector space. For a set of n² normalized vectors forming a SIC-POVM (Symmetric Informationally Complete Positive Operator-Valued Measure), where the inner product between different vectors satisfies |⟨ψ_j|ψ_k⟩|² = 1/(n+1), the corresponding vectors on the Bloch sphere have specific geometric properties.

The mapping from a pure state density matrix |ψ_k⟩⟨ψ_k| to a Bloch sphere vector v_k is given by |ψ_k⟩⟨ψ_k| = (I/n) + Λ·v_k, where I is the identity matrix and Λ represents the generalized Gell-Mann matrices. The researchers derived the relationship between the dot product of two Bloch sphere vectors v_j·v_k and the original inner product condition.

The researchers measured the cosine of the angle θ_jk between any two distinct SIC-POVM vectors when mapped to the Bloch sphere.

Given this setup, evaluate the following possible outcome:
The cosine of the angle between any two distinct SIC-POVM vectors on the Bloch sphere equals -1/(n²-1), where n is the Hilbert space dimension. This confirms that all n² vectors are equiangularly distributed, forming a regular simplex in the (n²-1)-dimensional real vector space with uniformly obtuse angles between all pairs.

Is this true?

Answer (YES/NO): YES